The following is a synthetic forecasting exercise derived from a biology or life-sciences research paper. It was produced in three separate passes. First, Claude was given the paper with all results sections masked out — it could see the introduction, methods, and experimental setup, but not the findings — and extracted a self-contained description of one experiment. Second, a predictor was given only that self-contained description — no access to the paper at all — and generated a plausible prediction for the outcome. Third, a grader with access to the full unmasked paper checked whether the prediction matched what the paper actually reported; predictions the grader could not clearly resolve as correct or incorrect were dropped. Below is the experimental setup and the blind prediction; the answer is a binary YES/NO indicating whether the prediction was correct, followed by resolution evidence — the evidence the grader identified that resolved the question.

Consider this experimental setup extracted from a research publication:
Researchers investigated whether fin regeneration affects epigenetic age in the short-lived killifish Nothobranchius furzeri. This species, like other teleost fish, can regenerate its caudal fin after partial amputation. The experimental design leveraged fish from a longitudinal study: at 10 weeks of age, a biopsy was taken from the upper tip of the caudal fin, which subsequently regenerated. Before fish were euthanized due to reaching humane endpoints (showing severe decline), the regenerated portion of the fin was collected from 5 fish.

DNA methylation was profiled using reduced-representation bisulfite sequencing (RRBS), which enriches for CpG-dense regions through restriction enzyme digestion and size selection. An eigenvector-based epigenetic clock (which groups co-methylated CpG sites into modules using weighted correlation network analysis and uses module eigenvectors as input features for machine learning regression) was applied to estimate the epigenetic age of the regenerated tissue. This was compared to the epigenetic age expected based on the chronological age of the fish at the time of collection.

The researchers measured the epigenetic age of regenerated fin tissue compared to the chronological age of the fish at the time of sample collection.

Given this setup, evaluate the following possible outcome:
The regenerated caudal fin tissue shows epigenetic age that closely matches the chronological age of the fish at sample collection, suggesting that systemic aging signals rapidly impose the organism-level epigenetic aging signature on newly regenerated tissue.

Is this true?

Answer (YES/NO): NO